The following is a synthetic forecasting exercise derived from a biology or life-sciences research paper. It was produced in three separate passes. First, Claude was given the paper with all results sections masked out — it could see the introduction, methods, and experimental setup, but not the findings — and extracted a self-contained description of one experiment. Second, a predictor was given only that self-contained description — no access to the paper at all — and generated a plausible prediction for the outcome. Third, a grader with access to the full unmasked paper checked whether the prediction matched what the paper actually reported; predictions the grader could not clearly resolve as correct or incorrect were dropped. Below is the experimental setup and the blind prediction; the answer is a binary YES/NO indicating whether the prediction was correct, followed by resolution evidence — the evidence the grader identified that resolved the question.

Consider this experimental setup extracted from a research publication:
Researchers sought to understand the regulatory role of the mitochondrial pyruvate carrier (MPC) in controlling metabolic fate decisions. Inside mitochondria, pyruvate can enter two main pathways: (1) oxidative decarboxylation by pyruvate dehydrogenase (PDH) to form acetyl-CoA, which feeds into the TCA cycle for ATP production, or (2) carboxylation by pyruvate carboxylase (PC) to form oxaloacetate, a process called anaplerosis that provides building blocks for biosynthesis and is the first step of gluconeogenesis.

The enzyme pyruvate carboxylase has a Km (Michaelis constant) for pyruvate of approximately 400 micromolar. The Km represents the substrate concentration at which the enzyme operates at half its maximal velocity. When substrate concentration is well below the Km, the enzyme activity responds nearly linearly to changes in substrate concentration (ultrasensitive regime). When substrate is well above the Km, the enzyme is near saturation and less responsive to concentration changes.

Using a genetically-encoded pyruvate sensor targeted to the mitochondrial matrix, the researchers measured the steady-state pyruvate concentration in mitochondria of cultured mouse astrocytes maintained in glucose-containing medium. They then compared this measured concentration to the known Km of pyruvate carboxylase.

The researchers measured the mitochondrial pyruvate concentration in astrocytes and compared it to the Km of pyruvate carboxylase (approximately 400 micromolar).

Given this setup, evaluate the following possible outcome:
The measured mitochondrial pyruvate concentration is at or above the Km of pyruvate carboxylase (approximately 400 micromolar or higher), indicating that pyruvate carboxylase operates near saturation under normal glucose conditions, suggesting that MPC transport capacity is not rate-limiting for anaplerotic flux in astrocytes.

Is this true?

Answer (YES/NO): NO